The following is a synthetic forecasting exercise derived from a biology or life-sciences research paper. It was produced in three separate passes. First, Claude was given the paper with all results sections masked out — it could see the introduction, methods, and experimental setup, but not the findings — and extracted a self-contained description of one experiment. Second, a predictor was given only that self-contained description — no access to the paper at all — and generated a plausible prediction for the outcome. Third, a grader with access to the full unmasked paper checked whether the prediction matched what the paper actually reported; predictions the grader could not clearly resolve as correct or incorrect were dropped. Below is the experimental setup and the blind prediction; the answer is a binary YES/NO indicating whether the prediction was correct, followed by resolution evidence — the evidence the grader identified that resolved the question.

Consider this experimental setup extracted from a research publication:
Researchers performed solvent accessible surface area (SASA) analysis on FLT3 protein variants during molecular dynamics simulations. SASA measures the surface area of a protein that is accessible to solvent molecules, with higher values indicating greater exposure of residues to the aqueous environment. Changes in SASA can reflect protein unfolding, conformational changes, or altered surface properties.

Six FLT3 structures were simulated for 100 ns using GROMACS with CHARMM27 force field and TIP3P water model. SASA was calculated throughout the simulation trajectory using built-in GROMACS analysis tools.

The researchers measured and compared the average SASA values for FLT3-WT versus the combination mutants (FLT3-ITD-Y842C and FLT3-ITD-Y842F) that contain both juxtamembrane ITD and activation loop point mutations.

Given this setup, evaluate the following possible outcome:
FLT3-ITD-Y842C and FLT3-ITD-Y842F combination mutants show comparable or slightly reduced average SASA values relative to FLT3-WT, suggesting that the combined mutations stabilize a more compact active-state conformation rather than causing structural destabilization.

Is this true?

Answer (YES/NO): NO